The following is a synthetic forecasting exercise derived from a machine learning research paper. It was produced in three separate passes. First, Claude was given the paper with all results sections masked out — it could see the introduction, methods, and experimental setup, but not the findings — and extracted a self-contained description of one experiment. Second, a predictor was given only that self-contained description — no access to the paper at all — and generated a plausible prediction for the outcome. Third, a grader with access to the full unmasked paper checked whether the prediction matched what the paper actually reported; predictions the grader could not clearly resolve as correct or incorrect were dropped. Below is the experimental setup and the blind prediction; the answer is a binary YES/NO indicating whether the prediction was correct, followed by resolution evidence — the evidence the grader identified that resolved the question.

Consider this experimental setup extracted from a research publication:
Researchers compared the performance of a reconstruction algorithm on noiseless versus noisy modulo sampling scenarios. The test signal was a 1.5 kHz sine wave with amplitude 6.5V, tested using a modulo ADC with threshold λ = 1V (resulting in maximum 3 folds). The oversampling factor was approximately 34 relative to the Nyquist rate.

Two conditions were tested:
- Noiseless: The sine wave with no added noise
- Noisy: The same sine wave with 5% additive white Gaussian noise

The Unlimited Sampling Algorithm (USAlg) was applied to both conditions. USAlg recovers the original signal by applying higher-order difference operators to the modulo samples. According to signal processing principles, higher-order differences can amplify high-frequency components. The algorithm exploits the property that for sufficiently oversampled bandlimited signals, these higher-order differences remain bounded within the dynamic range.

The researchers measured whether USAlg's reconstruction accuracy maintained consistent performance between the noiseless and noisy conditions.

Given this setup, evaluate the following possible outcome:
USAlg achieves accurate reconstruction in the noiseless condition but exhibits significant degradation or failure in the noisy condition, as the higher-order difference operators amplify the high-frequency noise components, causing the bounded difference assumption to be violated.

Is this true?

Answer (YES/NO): NO